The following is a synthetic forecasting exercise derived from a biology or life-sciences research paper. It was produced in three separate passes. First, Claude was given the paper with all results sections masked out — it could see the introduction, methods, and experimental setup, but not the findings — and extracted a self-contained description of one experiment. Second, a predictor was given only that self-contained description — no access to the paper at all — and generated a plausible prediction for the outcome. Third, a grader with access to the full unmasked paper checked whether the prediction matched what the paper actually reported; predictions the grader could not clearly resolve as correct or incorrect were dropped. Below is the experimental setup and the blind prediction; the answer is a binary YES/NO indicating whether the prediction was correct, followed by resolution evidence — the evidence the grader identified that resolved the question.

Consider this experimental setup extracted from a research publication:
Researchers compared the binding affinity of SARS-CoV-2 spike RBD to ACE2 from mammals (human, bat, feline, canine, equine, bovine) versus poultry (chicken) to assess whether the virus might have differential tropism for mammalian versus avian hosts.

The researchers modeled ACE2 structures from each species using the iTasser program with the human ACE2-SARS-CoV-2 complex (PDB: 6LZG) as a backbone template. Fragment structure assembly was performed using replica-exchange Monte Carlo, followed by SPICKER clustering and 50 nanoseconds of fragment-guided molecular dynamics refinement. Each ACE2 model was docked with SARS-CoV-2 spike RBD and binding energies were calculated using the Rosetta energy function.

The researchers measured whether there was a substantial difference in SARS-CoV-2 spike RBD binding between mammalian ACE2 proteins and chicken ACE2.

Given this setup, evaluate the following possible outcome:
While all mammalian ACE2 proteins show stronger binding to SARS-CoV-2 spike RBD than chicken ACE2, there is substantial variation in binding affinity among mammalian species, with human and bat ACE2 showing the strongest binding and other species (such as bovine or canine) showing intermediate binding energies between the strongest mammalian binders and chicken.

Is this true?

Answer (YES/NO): YES